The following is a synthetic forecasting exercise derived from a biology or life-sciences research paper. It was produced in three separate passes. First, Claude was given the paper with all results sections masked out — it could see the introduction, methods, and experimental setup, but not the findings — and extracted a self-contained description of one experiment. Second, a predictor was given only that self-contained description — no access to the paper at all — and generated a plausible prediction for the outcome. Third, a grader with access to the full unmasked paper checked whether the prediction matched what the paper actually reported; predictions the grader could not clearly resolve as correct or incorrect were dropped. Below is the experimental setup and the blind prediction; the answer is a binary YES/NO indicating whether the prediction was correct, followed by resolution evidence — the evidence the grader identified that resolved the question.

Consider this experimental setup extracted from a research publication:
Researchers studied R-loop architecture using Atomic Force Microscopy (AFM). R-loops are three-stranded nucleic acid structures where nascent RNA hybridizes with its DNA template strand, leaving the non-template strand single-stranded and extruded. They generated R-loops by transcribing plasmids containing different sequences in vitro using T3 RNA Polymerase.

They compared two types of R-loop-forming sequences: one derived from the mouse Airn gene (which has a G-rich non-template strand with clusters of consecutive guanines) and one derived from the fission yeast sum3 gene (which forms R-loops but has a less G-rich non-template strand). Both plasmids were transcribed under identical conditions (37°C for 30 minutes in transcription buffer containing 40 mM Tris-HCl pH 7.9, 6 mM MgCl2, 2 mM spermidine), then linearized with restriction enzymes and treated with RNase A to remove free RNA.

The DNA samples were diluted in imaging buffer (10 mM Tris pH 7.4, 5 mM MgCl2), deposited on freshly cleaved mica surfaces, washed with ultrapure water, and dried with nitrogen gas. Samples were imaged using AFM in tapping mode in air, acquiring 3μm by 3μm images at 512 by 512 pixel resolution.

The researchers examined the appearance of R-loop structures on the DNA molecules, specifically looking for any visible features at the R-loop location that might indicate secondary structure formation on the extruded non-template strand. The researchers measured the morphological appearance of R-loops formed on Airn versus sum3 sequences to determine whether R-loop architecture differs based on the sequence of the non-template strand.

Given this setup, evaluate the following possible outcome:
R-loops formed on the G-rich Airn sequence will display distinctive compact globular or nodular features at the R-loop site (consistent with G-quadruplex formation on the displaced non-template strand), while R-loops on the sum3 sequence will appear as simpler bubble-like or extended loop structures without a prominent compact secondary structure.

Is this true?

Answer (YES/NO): NO